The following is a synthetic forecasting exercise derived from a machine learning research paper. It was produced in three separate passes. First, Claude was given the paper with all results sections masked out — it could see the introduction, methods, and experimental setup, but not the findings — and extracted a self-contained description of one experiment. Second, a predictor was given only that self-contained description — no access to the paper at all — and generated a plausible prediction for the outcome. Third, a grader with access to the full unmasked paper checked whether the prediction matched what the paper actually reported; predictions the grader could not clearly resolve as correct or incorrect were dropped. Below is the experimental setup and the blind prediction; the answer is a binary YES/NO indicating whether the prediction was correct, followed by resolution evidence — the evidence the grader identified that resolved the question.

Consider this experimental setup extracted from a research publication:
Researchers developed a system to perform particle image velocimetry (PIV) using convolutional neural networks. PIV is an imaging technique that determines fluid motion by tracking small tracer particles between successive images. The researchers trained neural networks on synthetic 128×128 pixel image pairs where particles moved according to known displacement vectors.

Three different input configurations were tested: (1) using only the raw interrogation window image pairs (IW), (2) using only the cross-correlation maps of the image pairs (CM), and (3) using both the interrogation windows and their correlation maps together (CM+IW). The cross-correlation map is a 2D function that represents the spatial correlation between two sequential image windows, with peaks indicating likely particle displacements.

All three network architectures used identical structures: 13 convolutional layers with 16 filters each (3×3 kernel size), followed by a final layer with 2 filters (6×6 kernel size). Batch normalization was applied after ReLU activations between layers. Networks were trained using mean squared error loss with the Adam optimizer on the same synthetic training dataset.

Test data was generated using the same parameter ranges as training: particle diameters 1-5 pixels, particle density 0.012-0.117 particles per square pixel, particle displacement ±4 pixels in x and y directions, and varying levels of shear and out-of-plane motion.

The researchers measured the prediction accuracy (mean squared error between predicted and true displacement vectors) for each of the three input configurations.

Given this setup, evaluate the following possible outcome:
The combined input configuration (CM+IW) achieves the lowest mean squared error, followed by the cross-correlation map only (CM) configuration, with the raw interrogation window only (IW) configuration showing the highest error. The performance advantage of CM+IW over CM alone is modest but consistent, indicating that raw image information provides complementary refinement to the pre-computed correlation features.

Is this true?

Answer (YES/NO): NO